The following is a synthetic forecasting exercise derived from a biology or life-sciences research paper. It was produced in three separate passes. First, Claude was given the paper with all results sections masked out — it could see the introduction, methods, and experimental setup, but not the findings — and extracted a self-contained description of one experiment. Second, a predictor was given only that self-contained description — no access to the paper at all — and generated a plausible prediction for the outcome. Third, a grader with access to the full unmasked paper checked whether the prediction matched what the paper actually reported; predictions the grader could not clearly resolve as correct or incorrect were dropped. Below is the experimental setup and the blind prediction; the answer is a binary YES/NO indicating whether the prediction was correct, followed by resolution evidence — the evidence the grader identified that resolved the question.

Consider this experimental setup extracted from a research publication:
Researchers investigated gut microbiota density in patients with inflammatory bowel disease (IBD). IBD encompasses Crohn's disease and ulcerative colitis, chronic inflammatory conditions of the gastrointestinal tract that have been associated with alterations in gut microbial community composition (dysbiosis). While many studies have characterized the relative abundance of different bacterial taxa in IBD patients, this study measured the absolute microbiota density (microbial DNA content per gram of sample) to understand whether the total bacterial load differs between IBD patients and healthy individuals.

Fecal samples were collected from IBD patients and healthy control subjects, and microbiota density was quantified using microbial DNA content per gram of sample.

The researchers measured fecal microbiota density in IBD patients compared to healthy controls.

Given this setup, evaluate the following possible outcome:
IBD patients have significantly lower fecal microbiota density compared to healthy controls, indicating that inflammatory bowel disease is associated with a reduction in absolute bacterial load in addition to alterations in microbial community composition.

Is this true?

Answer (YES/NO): YES